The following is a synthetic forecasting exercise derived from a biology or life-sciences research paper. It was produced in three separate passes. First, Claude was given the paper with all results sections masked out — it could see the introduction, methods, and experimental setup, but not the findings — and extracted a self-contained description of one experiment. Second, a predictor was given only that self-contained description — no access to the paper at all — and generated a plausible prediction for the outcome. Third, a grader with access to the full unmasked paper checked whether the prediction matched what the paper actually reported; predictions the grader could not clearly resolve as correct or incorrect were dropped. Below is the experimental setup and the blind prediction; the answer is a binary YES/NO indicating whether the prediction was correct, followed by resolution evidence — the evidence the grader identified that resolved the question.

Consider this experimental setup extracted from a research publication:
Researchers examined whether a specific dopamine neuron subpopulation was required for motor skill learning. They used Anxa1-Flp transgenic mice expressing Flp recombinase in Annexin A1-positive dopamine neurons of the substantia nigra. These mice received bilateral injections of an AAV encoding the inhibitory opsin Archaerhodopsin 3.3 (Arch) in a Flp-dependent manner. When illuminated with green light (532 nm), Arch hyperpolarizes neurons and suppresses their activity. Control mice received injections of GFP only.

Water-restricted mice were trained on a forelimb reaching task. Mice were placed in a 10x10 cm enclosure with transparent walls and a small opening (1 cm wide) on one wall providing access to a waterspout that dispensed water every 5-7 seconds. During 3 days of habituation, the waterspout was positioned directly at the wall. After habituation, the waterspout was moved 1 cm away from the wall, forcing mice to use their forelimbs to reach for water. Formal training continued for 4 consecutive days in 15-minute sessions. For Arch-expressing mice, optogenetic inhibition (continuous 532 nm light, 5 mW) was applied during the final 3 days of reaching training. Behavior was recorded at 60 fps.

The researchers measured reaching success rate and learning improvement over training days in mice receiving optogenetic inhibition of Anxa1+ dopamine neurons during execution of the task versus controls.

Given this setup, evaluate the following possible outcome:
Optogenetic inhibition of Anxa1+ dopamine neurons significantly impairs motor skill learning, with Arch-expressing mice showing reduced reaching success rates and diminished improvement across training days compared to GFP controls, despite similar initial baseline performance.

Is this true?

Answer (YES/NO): YES